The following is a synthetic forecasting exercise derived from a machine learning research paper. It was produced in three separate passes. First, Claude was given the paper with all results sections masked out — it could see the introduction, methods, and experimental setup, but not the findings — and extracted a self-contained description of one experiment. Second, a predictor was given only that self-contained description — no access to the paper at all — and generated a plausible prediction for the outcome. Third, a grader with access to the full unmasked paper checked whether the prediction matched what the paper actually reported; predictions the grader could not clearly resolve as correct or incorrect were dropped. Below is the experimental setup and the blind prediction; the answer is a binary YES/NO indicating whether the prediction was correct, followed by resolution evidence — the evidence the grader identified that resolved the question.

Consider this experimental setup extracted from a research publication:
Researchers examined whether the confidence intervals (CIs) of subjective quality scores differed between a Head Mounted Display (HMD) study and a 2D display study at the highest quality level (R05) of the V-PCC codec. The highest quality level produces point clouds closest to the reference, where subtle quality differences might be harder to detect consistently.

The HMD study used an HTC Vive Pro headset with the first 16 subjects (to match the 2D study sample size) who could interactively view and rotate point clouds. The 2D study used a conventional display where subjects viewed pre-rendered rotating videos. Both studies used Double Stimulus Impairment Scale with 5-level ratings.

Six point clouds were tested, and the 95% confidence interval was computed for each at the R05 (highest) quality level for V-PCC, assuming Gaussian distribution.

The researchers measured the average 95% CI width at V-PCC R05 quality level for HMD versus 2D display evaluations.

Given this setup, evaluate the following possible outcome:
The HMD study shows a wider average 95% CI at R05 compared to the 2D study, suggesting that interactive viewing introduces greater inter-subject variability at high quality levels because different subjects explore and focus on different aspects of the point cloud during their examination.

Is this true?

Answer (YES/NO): NO